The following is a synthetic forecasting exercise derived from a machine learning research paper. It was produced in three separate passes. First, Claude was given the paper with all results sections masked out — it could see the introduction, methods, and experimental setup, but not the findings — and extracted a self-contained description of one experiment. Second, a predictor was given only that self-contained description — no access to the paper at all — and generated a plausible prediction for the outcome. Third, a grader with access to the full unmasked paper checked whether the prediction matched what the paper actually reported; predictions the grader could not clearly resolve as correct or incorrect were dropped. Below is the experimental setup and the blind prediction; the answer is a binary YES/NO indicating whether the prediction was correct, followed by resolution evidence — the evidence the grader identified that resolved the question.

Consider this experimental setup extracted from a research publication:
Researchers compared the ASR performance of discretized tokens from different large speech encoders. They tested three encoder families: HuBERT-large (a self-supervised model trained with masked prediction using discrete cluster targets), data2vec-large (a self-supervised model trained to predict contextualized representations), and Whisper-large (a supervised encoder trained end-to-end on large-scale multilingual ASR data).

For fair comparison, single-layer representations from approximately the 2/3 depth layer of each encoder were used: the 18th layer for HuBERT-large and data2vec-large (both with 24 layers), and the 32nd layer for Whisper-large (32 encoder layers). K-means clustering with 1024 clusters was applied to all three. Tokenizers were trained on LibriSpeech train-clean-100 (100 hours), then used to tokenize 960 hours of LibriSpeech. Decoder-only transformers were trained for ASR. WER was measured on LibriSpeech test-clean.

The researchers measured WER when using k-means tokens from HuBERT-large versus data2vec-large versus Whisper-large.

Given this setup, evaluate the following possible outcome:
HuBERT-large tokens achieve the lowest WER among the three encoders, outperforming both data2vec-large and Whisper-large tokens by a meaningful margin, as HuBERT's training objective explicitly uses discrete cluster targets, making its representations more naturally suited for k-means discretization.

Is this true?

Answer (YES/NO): NO